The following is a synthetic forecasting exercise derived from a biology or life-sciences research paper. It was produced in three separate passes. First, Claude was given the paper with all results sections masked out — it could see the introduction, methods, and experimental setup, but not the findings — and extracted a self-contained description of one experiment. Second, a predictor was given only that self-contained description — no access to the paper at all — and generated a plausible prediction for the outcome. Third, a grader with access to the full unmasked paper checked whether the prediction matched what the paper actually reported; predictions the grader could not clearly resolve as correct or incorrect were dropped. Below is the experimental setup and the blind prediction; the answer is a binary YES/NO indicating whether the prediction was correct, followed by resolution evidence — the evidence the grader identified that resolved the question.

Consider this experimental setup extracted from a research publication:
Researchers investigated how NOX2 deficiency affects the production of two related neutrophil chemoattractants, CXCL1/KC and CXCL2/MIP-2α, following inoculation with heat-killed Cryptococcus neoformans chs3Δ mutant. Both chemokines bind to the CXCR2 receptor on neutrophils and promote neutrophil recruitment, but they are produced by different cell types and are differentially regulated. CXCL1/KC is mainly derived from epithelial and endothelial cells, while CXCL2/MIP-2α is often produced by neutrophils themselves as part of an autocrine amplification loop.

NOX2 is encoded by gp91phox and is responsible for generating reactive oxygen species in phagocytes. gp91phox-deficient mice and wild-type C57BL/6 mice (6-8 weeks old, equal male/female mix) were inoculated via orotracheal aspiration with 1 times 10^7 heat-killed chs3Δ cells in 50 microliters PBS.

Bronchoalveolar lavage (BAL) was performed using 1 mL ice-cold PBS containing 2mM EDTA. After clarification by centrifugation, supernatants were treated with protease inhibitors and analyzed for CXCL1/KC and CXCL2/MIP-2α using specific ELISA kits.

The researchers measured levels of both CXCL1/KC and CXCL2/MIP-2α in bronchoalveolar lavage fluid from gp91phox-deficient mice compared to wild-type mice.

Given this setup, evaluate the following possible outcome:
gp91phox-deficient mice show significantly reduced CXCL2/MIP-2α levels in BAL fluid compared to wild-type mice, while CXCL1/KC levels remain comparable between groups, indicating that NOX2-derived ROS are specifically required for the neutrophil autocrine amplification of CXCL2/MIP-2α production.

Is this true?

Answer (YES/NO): NO